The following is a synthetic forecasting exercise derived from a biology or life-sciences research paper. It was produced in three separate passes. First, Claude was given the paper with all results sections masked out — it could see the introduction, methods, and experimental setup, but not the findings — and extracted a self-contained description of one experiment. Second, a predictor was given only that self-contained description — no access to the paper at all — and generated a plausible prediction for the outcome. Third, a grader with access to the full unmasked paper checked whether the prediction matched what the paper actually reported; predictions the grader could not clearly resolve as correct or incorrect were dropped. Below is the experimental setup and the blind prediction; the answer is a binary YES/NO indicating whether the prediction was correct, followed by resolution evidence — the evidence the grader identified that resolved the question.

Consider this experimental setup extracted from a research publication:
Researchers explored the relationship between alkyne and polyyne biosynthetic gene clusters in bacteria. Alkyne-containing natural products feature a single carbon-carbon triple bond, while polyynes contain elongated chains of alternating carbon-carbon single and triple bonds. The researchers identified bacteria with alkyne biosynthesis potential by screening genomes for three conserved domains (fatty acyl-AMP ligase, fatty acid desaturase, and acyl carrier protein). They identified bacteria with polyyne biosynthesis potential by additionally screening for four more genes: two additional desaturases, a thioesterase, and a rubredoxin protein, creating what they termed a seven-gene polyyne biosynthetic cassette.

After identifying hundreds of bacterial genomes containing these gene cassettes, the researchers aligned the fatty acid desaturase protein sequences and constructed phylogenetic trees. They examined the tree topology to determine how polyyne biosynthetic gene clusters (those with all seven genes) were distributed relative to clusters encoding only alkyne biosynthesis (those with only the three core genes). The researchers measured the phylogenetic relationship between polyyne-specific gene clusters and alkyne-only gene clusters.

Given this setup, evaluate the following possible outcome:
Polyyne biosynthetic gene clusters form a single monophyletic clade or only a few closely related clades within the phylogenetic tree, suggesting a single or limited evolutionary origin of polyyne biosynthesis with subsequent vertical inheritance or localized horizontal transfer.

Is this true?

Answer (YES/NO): YES